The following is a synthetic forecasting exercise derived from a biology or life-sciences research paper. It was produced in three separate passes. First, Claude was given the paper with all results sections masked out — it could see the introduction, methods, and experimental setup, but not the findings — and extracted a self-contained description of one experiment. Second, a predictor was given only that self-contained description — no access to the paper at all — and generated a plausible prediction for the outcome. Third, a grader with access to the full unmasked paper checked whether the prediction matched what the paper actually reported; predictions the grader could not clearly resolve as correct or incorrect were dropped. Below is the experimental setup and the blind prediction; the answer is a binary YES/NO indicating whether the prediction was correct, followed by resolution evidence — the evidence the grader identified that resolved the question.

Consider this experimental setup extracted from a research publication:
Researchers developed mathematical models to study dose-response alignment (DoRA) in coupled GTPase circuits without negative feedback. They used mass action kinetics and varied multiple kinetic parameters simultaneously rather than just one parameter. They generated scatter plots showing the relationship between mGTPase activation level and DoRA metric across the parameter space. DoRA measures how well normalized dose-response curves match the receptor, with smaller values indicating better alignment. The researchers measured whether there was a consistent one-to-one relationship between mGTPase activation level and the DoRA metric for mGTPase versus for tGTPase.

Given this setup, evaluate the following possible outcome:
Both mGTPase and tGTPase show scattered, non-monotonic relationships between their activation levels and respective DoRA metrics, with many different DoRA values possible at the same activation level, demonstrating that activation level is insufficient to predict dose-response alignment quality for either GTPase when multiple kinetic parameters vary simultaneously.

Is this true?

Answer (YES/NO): NO